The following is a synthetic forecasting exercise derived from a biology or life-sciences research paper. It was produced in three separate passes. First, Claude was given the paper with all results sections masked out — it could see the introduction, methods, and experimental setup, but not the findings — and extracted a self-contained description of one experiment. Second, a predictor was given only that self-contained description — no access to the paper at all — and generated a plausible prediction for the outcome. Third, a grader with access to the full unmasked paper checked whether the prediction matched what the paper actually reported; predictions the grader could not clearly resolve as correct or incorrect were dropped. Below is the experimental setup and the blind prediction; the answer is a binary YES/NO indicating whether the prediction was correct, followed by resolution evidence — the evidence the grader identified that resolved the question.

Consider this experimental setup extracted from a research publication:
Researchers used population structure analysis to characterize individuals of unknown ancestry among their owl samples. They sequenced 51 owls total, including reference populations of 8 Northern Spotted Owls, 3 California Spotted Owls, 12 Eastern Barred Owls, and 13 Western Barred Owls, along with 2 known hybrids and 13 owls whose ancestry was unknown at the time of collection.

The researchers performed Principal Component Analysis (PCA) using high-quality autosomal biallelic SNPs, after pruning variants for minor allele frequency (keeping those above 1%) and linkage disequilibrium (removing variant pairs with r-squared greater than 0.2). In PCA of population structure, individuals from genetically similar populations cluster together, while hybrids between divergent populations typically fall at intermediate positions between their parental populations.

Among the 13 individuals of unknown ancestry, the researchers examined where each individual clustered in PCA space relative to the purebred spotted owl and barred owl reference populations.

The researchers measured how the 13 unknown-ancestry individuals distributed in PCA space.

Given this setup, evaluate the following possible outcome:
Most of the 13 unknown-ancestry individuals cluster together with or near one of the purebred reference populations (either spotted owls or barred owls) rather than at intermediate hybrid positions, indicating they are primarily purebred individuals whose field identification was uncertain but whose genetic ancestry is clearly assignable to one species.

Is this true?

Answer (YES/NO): NO